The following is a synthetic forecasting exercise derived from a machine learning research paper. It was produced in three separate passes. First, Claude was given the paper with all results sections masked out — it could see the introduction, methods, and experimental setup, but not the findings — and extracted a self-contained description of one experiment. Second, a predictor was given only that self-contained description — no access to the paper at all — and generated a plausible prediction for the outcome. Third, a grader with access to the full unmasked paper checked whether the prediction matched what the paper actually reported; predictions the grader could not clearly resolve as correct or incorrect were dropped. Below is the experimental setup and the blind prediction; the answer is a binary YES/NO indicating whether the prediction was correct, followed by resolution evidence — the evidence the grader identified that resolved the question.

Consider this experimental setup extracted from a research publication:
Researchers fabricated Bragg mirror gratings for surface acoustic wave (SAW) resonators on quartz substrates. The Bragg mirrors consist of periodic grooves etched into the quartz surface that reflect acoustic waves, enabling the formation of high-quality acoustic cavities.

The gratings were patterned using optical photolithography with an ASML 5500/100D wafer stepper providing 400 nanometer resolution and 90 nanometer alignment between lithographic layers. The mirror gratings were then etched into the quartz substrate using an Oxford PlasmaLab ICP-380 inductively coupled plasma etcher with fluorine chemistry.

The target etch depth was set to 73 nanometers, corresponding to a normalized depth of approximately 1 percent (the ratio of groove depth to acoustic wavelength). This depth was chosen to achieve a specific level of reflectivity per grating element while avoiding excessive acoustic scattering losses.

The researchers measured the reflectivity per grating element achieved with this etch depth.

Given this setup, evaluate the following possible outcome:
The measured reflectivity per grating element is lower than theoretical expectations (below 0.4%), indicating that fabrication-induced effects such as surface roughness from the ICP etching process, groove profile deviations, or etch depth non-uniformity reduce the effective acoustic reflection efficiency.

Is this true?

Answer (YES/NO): NO